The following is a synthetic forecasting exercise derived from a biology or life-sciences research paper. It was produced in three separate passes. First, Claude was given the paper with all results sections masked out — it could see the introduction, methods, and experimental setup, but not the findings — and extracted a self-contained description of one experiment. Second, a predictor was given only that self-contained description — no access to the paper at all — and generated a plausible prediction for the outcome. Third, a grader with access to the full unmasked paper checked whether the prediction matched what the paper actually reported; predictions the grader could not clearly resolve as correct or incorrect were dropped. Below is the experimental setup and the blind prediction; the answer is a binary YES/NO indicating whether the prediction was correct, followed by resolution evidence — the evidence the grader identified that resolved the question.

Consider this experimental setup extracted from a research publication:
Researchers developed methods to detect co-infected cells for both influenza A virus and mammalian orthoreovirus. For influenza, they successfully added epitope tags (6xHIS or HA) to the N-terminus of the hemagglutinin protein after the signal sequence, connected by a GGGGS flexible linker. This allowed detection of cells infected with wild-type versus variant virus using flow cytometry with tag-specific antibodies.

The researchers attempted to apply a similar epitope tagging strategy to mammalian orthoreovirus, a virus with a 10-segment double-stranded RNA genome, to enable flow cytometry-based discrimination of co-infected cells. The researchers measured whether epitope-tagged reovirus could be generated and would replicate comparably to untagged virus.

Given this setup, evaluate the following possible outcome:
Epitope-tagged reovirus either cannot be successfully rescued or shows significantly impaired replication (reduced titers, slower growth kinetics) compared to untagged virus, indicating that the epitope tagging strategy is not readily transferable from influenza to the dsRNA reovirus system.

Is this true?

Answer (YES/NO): YES